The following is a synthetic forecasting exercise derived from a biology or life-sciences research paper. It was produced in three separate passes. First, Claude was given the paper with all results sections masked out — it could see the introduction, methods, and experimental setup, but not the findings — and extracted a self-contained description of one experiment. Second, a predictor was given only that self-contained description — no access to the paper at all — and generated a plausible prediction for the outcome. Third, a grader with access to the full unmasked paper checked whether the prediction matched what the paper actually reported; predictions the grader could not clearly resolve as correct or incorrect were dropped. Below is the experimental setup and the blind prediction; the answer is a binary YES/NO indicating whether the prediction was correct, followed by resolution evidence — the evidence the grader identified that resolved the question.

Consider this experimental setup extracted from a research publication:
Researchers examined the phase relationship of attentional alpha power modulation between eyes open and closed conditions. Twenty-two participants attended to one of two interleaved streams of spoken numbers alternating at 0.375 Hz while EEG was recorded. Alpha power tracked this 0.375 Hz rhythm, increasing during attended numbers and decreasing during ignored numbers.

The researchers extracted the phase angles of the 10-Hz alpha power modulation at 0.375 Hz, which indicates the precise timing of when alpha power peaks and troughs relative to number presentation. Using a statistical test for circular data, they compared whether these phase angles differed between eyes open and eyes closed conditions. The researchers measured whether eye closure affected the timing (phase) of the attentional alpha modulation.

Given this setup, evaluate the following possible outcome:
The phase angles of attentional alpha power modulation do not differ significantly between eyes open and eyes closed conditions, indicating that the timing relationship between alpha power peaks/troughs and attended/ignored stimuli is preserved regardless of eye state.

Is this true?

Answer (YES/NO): YES